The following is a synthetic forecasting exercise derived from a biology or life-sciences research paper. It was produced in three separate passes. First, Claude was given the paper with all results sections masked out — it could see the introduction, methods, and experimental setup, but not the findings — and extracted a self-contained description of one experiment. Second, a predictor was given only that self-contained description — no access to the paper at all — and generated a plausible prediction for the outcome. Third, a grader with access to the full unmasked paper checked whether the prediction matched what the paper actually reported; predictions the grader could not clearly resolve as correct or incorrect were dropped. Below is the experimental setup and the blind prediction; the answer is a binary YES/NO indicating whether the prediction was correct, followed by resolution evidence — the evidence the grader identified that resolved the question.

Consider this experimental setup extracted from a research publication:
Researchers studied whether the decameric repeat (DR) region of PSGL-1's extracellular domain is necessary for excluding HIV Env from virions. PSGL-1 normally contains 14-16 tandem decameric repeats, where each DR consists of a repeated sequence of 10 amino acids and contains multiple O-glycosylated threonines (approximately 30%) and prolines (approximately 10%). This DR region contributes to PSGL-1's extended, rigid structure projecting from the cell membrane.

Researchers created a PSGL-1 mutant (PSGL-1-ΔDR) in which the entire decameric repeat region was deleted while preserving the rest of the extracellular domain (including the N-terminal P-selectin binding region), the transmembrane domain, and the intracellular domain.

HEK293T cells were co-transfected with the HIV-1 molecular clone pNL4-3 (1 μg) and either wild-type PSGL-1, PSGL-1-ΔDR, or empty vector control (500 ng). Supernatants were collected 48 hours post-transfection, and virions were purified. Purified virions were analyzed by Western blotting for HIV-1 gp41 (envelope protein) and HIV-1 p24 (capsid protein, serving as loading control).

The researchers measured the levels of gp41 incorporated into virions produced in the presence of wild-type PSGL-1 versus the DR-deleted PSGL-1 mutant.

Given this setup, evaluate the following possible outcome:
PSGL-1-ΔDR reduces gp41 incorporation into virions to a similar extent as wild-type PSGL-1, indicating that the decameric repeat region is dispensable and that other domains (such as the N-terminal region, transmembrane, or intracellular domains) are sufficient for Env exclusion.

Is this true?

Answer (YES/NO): NO